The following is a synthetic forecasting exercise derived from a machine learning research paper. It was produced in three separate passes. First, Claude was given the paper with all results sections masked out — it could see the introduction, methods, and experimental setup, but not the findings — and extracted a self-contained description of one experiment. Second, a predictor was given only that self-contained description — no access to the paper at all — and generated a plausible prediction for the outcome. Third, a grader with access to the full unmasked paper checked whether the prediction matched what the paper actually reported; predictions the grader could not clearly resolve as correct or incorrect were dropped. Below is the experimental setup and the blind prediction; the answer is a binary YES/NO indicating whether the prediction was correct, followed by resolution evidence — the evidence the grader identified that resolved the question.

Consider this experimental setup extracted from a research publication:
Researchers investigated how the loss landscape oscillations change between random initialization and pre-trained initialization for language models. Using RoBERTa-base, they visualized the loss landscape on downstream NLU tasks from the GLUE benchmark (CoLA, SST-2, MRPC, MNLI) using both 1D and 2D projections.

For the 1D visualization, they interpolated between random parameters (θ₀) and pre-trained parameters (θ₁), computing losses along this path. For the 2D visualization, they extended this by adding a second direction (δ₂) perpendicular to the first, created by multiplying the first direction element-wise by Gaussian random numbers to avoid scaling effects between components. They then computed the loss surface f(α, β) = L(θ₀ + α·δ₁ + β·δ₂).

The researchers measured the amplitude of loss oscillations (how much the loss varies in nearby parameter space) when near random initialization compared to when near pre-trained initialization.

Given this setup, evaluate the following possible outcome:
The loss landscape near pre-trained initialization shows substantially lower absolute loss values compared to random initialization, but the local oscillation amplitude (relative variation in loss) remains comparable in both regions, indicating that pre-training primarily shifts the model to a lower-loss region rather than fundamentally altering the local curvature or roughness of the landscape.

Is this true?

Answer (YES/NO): NO